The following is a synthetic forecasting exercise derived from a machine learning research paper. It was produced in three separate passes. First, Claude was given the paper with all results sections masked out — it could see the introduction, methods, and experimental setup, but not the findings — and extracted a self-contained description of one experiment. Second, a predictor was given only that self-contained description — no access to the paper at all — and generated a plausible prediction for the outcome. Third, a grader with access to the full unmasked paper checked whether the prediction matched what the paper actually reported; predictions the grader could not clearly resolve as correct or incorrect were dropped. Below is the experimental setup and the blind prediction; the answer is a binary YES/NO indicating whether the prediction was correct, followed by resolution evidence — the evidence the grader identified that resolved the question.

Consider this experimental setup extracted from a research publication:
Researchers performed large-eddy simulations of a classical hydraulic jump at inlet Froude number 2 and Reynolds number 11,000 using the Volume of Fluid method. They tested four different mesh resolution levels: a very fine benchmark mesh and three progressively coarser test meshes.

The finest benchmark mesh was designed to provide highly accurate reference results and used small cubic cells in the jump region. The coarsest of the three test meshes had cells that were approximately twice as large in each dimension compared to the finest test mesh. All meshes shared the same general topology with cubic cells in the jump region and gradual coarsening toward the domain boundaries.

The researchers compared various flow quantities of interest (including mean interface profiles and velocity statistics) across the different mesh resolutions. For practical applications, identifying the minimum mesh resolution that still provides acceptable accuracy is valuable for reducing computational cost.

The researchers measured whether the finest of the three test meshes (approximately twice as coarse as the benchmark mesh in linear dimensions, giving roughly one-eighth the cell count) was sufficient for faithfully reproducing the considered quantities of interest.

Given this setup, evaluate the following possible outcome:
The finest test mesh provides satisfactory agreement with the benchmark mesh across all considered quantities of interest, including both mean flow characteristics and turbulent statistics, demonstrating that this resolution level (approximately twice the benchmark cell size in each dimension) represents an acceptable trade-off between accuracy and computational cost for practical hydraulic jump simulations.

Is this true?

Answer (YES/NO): YES